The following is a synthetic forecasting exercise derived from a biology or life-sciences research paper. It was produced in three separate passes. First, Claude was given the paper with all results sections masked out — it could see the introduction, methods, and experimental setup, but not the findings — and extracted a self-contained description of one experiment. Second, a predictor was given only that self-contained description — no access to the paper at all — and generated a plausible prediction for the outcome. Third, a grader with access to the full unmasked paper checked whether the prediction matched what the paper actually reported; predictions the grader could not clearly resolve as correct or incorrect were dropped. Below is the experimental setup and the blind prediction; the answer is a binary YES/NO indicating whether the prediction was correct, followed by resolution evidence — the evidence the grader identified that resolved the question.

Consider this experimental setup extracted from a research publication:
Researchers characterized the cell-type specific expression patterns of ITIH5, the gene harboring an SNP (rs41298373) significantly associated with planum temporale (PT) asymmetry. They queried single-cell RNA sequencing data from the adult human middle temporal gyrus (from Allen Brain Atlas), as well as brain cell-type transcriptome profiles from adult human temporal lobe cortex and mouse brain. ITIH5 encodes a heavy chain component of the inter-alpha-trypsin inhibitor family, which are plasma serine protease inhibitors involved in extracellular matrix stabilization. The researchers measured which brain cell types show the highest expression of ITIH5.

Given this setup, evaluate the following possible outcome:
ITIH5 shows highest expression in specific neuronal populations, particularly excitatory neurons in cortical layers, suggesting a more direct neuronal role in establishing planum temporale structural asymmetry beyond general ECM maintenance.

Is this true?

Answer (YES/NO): NO